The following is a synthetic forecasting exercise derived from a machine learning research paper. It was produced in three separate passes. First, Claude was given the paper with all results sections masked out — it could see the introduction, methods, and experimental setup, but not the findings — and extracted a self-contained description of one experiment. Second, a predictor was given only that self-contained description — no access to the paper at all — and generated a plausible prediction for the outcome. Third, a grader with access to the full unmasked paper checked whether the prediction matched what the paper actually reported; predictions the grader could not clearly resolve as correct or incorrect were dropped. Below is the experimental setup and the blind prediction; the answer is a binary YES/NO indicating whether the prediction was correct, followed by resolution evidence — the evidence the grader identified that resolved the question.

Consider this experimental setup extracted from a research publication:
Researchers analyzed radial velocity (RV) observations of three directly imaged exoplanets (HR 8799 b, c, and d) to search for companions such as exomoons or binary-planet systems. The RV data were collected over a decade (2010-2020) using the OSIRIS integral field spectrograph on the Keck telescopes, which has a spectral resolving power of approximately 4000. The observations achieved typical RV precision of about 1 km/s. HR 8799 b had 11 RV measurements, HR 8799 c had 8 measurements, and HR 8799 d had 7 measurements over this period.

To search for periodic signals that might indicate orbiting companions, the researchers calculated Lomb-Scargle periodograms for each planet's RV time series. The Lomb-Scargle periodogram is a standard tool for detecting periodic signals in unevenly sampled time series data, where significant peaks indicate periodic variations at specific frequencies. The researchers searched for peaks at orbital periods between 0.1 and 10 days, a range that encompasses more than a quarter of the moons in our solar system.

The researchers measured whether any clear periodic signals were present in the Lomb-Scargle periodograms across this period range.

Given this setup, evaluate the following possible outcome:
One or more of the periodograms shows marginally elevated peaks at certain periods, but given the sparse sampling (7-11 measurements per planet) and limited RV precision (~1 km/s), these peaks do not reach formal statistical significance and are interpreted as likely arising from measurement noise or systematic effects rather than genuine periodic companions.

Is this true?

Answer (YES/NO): NO